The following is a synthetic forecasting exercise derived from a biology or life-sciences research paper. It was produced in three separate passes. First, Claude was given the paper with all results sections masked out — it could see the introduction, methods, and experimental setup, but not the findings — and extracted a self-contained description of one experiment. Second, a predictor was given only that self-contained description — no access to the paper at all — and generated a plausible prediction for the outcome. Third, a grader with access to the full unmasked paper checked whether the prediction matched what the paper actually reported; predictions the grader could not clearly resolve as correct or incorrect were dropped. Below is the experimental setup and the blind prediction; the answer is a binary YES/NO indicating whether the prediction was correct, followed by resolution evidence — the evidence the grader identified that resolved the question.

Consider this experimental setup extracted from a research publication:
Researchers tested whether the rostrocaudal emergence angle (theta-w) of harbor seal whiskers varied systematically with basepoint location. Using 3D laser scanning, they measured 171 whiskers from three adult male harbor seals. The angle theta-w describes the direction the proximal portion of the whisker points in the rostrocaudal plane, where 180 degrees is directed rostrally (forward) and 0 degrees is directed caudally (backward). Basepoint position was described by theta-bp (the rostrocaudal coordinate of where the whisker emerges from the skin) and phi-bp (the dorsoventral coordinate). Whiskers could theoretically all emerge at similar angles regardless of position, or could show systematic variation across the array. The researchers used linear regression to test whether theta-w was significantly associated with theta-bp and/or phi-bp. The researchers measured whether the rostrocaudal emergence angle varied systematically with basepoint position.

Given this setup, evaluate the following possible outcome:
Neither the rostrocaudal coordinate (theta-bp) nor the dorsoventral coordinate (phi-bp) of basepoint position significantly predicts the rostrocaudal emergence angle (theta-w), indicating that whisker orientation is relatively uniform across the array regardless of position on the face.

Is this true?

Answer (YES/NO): NO